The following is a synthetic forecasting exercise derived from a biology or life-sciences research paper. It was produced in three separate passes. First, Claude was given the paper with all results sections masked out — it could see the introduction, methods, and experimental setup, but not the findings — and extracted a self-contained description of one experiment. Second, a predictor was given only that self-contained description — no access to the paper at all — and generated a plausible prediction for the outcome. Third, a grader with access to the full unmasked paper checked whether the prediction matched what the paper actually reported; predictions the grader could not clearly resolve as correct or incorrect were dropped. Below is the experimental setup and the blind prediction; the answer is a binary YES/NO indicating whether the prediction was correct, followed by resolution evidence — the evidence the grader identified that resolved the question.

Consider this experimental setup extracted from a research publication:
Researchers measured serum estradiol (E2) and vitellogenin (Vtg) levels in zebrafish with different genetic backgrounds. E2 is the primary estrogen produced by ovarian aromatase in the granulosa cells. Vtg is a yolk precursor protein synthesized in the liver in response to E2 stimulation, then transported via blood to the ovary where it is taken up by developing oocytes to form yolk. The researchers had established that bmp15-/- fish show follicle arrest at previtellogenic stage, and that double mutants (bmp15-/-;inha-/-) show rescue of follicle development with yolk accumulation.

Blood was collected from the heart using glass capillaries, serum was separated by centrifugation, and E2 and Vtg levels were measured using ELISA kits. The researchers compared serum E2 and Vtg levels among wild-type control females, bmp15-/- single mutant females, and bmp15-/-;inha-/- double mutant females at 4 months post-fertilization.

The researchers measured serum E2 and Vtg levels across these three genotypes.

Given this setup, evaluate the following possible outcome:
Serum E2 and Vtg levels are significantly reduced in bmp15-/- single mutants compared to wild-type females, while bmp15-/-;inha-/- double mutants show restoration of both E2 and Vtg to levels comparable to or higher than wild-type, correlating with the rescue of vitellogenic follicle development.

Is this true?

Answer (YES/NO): YES